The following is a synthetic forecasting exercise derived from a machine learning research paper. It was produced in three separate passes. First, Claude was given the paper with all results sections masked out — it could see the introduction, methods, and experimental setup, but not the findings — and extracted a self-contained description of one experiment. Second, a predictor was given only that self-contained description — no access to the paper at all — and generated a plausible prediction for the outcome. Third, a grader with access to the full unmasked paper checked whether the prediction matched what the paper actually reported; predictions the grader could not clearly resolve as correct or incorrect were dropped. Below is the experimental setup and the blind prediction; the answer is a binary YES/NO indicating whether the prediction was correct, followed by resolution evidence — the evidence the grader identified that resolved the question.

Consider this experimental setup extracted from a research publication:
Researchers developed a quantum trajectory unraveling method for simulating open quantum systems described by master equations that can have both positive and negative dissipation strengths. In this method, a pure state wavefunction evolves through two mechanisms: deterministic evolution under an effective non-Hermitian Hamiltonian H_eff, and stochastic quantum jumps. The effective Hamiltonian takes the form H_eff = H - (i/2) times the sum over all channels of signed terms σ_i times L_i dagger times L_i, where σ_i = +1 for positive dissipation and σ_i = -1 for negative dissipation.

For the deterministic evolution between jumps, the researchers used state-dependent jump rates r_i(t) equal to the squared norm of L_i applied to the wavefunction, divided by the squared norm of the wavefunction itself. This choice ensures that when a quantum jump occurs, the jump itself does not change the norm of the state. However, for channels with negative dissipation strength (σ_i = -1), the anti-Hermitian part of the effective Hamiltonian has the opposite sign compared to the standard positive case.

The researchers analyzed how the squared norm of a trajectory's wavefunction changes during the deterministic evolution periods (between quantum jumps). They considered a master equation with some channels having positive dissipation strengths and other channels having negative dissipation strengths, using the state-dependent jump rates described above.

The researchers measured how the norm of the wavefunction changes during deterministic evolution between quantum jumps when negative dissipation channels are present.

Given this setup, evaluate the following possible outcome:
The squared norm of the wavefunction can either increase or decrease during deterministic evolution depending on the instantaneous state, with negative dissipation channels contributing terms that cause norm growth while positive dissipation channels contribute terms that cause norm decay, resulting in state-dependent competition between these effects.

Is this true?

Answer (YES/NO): NO